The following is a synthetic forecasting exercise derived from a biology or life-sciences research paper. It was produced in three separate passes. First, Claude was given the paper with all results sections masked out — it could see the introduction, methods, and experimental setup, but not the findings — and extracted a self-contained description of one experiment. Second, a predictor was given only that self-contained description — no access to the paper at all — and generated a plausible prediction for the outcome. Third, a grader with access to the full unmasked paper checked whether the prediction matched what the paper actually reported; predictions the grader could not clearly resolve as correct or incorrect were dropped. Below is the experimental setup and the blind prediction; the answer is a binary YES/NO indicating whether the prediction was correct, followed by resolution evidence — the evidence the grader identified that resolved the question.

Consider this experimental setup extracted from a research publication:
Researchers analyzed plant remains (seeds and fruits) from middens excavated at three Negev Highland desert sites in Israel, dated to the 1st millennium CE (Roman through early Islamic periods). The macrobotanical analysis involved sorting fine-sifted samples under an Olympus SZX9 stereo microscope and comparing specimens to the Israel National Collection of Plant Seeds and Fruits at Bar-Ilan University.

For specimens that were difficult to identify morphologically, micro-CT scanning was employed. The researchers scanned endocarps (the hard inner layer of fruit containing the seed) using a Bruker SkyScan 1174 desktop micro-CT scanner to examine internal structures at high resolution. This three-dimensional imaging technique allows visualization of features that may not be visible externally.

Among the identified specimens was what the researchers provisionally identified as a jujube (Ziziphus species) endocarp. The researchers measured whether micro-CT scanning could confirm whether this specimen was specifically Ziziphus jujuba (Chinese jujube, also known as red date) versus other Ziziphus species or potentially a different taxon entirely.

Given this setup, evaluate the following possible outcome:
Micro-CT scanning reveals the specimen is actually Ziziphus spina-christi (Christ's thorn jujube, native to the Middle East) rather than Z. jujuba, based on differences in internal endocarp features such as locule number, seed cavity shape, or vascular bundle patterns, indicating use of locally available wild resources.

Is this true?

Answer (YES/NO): NO